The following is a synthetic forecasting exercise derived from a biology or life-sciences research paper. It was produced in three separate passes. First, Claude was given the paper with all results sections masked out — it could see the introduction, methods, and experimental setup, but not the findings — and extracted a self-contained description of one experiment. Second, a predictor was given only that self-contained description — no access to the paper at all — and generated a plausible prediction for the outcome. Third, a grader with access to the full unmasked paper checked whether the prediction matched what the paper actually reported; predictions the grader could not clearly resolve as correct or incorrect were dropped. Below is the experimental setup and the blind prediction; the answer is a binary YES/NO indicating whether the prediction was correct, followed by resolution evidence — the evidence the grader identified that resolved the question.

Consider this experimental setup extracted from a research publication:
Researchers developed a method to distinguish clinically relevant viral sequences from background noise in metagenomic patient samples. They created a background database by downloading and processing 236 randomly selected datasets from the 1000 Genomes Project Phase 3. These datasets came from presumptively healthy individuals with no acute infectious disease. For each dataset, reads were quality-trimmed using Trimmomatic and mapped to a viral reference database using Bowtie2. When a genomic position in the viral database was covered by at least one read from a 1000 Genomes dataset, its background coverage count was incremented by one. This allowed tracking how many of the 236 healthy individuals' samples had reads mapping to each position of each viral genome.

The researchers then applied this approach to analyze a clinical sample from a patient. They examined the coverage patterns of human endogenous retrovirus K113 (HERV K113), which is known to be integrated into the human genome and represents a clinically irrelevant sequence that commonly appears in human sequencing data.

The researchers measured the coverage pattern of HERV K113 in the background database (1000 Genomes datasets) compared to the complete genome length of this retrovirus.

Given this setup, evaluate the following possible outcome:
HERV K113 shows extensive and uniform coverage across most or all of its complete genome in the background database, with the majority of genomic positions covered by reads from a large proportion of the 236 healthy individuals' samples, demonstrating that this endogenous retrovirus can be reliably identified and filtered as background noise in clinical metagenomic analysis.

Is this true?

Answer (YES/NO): YES